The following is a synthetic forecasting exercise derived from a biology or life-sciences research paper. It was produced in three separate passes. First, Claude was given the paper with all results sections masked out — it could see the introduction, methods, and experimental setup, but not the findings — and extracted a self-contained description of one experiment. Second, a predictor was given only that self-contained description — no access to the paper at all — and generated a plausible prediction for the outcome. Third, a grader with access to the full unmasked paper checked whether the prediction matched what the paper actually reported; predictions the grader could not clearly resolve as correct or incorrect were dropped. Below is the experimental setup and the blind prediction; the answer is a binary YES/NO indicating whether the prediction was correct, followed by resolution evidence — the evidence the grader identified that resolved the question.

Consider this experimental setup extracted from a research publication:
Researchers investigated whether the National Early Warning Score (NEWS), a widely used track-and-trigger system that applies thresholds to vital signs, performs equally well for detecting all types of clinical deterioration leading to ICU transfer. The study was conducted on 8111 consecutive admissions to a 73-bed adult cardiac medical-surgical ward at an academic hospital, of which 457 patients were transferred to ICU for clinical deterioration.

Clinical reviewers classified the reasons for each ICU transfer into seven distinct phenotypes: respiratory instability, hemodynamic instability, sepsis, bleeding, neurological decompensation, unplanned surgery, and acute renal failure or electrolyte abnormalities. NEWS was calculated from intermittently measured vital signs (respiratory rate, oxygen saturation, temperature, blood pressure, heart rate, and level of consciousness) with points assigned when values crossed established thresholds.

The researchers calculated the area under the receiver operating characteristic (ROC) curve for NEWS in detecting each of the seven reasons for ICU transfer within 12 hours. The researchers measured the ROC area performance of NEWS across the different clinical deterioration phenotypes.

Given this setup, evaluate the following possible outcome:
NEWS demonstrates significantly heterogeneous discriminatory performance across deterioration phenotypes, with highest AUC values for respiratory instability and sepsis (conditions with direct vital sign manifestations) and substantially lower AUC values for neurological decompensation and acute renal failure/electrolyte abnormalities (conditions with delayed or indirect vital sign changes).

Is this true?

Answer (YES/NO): NO